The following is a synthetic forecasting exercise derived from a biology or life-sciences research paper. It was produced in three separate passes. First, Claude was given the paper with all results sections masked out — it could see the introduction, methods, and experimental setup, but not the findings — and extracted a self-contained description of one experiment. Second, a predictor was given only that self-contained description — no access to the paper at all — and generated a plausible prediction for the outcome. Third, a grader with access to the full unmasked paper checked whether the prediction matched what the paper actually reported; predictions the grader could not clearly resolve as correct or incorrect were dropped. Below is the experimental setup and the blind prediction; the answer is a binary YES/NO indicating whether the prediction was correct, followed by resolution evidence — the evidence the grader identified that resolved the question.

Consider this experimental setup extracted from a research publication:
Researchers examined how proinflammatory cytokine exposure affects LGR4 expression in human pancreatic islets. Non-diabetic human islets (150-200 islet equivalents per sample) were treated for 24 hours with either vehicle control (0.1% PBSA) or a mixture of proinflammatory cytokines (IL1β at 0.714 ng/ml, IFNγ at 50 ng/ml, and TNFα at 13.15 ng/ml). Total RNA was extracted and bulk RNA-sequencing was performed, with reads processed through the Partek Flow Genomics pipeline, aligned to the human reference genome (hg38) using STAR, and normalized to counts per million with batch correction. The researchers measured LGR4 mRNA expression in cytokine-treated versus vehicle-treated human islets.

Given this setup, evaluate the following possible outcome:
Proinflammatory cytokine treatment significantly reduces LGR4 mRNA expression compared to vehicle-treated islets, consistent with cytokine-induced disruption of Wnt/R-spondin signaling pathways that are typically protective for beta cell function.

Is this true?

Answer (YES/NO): YES